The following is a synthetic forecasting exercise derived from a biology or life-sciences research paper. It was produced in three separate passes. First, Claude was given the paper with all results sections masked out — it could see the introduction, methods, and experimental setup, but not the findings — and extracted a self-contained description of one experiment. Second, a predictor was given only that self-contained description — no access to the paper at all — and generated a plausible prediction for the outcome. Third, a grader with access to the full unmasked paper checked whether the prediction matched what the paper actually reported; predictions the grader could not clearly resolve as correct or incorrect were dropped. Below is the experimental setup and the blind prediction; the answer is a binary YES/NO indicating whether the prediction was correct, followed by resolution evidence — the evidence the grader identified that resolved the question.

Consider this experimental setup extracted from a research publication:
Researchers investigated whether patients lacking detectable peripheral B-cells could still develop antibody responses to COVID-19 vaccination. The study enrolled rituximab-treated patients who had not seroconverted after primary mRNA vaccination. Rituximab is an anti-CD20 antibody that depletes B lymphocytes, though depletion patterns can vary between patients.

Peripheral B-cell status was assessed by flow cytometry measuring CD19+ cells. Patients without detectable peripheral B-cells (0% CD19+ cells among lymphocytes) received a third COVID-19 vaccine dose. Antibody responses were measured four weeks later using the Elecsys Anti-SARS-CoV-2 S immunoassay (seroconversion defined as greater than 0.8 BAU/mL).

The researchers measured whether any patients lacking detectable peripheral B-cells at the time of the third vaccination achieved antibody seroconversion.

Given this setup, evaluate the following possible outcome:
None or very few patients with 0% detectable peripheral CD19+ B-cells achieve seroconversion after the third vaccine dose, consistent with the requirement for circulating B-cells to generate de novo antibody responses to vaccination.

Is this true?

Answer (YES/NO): YES